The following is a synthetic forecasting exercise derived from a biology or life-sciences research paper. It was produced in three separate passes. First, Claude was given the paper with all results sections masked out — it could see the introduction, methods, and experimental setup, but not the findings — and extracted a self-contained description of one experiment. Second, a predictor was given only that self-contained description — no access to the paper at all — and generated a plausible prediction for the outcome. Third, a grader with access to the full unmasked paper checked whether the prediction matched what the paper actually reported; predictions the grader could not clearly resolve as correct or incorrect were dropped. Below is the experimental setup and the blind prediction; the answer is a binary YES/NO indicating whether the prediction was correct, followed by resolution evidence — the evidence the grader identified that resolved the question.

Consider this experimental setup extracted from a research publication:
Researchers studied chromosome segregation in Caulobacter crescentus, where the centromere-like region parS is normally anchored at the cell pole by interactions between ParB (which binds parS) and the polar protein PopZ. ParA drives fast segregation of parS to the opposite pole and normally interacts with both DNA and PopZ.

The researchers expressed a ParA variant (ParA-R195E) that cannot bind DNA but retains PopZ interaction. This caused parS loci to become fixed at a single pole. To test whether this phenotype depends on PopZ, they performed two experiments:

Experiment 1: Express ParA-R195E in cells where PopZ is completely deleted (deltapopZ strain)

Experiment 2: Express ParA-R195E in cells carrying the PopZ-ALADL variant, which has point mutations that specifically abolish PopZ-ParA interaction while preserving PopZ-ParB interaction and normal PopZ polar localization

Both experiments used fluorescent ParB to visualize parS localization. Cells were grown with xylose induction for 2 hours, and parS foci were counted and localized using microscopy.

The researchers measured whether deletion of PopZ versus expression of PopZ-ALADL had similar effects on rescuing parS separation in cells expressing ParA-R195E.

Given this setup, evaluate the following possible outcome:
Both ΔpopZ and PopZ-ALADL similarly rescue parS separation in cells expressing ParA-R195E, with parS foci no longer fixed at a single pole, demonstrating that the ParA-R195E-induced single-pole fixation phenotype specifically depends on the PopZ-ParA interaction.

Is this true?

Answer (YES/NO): YES